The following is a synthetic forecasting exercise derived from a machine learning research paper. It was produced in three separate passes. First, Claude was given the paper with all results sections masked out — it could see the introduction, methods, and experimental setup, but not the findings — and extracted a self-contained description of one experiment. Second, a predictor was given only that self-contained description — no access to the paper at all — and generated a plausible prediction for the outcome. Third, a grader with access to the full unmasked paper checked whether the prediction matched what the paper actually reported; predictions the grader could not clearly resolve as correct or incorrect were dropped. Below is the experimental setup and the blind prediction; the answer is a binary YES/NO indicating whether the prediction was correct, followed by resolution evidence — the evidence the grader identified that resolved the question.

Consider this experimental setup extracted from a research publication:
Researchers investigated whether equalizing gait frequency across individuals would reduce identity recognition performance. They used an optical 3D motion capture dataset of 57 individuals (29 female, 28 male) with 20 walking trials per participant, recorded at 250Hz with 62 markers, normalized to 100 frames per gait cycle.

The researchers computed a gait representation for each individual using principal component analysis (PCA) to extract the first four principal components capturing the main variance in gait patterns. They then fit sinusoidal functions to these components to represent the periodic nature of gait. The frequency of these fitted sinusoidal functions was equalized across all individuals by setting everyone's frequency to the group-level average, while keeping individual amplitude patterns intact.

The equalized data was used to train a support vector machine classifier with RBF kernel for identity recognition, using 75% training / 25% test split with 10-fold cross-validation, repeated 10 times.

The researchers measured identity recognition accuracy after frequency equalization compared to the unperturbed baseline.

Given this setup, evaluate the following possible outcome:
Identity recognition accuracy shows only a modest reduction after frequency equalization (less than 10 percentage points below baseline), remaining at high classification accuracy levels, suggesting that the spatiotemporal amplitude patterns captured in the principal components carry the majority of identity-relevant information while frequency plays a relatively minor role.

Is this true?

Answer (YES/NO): YES